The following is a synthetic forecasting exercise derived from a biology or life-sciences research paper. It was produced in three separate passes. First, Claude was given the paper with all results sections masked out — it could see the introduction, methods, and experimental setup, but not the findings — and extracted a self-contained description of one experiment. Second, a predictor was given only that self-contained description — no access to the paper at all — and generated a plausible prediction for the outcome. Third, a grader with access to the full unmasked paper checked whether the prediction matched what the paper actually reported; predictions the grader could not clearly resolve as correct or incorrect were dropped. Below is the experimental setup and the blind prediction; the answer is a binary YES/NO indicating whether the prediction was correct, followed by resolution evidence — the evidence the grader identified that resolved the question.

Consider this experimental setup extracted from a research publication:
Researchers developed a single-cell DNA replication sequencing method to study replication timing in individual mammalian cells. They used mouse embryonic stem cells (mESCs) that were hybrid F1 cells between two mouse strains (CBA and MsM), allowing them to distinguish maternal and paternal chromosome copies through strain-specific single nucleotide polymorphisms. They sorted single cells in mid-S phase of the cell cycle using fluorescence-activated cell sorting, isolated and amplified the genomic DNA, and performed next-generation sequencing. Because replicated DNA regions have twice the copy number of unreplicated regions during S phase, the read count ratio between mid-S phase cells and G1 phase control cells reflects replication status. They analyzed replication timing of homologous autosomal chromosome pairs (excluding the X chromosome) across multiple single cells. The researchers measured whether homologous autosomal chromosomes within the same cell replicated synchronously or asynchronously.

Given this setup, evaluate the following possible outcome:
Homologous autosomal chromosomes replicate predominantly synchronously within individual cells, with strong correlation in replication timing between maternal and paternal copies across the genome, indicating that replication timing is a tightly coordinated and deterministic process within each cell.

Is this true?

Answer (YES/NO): YES